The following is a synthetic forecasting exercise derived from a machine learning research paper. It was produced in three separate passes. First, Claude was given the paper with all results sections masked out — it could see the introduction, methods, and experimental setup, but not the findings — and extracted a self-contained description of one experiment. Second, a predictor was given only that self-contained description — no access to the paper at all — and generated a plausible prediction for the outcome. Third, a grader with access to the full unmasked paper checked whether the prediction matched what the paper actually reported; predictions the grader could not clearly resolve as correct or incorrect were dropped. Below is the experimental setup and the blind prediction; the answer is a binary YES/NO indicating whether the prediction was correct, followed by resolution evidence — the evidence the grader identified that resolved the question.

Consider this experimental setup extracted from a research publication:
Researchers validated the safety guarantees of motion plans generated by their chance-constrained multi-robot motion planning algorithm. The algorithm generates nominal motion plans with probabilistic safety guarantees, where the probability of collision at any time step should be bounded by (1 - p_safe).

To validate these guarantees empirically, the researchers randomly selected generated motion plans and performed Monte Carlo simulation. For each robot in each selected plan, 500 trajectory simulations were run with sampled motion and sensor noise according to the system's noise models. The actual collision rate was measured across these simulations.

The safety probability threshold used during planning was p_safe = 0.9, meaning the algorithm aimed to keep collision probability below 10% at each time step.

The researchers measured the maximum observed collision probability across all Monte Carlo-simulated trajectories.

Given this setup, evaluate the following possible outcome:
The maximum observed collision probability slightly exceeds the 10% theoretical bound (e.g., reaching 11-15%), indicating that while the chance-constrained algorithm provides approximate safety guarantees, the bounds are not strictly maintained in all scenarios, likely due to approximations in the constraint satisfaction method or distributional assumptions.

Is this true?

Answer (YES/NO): NO